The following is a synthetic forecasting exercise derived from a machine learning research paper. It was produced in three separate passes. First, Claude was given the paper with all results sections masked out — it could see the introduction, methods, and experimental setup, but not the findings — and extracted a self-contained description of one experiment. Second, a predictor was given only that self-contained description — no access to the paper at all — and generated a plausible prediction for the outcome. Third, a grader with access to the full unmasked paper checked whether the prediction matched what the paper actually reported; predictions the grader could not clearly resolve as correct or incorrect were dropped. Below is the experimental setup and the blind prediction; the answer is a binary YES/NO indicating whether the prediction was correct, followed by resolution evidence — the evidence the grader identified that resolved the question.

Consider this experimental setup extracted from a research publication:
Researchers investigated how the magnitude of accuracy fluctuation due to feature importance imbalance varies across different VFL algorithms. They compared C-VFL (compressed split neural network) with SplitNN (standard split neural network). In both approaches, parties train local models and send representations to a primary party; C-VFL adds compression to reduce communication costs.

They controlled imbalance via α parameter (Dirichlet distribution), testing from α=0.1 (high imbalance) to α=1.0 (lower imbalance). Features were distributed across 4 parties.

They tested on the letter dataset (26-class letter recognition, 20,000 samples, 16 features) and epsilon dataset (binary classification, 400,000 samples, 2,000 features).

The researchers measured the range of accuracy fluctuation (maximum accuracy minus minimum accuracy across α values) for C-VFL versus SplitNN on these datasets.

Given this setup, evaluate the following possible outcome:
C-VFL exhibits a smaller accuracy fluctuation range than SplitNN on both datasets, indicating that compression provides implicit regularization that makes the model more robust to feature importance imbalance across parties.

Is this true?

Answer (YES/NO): NO